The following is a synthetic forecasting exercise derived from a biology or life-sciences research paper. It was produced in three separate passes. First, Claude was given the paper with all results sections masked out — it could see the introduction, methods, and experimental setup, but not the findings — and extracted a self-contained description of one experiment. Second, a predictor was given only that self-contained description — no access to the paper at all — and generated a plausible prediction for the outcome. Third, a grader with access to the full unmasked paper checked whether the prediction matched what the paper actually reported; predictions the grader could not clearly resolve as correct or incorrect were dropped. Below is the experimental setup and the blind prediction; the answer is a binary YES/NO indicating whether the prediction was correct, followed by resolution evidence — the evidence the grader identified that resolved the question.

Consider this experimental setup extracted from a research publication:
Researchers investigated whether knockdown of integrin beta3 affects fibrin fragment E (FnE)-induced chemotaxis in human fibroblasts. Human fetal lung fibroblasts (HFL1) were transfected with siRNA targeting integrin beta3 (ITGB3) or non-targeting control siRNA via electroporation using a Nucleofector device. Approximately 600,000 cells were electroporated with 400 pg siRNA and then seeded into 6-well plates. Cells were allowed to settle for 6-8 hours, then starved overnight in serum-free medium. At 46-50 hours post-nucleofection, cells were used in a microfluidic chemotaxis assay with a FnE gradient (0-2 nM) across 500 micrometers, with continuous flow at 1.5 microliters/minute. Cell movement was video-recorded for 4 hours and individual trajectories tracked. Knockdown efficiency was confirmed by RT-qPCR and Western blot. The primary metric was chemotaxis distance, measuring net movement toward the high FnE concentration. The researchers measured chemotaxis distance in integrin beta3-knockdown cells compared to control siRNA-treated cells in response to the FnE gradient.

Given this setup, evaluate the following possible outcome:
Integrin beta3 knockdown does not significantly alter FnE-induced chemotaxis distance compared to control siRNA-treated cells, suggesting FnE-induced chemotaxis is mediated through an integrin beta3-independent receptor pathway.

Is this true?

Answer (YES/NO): NO